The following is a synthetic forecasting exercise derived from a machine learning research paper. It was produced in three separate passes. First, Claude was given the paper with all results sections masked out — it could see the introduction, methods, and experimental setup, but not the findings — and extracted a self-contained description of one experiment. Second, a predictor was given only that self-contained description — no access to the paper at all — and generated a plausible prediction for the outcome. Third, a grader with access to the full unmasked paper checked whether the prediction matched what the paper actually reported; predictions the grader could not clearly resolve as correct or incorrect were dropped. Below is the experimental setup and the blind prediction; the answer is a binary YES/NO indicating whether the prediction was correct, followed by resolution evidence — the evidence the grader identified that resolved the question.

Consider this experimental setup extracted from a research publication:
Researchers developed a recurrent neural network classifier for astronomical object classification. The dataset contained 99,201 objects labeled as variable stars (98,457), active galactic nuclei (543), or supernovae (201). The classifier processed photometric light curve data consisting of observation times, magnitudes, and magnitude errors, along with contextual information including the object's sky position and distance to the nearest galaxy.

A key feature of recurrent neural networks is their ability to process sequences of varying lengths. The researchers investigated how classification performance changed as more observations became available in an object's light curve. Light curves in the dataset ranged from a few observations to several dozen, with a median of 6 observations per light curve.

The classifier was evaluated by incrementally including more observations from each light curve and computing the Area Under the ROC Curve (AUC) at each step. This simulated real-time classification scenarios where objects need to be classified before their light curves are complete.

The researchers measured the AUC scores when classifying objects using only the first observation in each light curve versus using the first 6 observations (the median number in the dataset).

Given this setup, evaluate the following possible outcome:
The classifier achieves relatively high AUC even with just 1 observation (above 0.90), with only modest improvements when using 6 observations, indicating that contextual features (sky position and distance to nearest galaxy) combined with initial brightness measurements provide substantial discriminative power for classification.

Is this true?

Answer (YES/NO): NO